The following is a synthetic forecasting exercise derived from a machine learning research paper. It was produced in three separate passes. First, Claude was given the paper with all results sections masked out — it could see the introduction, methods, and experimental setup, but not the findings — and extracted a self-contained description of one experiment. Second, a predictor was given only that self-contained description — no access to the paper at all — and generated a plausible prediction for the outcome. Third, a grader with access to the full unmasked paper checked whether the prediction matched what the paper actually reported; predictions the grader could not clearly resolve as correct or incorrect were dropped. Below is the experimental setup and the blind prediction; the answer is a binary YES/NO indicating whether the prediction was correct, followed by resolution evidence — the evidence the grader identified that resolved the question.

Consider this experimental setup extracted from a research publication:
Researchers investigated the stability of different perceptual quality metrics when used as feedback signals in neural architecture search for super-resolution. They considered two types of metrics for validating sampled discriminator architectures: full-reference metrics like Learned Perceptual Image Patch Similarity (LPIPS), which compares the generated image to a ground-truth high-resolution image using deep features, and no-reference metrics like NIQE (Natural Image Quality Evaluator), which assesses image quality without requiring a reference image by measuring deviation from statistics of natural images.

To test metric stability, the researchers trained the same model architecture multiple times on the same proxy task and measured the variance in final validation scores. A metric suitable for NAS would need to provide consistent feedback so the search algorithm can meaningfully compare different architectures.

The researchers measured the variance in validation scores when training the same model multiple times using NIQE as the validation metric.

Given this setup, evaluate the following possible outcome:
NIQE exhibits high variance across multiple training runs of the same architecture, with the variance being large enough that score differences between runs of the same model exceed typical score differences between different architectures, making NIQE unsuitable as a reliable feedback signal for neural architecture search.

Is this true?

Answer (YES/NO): YES